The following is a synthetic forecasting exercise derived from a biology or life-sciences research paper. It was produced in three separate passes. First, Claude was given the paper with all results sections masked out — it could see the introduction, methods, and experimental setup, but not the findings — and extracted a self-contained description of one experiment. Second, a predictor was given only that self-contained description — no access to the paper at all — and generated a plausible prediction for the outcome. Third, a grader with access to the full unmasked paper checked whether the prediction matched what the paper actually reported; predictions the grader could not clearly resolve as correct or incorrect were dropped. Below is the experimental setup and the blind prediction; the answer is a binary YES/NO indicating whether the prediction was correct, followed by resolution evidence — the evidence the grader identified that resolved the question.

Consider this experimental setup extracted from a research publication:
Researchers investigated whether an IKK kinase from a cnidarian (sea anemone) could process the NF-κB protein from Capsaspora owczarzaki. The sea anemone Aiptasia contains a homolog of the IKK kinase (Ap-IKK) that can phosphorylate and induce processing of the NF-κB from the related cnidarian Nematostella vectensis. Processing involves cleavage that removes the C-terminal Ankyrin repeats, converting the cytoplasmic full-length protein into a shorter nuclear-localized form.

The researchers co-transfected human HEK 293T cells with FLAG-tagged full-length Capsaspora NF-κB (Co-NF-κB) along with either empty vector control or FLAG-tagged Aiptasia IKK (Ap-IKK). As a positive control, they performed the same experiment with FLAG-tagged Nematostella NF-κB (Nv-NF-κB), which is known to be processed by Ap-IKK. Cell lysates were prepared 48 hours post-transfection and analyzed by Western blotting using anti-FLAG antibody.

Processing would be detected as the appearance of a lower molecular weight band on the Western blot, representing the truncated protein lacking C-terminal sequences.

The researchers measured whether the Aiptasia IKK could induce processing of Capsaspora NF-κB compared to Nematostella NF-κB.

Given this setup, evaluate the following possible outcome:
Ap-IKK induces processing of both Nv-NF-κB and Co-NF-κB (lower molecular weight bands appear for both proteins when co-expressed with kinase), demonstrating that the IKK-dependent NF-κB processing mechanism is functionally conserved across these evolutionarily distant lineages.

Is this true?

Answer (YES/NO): NO